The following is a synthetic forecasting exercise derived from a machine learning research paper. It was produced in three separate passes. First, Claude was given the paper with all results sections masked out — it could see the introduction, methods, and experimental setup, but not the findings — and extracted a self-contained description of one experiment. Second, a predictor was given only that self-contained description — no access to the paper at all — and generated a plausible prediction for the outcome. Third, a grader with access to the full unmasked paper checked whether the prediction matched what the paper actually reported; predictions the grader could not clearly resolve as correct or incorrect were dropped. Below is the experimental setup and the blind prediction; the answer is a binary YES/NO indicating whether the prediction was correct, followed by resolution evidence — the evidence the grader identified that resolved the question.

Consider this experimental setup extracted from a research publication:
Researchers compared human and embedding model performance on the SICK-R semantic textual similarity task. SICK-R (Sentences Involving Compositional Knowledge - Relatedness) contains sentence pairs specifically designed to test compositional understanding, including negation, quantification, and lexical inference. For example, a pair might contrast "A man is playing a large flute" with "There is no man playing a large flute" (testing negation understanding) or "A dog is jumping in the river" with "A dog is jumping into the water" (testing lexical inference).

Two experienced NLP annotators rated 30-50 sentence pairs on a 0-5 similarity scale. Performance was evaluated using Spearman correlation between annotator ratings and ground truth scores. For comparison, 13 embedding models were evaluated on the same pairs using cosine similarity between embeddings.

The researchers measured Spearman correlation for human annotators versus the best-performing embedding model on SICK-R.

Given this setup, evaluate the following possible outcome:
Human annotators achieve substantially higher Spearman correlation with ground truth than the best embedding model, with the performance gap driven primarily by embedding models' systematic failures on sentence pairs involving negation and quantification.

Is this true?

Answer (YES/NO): NO